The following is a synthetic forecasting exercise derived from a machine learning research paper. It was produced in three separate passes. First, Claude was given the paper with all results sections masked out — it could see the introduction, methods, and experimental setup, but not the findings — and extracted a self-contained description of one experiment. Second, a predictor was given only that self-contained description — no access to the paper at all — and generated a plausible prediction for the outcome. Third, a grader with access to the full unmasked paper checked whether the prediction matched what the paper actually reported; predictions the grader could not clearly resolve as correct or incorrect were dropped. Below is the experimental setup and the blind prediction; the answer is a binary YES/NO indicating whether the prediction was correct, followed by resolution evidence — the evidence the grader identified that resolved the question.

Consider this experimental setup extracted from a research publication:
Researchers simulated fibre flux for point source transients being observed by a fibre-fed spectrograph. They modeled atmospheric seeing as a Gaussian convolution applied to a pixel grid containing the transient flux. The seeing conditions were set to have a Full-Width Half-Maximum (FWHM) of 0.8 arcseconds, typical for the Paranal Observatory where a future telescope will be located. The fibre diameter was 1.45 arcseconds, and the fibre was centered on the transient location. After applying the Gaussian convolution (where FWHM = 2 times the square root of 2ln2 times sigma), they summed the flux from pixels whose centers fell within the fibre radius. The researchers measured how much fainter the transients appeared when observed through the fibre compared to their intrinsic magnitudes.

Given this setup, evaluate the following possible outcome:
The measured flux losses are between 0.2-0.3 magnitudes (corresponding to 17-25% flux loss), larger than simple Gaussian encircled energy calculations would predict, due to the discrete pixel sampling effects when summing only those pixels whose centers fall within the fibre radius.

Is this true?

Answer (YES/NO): NO